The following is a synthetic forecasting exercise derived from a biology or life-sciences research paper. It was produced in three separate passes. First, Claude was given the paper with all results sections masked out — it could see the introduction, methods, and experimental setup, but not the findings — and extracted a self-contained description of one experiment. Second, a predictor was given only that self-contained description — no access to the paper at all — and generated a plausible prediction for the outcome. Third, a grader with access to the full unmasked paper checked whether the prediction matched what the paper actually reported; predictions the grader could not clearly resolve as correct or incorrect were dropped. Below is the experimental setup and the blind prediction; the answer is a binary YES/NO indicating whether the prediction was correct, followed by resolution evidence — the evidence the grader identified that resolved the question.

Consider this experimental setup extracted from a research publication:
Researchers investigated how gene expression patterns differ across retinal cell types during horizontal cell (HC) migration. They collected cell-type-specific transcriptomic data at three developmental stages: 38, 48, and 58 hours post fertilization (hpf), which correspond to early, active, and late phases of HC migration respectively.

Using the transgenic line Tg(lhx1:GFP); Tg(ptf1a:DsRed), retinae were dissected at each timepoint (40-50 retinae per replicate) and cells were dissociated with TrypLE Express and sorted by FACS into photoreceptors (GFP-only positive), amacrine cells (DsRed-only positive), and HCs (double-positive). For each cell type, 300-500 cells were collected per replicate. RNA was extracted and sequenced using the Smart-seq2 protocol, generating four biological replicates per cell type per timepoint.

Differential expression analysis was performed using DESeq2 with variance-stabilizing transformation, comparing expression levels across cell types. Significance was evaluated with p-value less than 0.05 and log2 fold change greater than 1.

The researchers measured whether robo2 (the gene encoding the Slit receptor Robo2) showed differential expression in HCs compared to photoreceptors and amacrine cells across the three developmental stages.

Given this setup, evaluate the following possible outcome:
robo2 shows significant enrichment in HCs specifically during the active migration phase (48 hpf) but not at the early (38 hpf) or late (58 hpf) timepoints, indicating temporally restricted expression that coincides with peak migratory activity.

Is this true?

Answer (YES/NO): NO